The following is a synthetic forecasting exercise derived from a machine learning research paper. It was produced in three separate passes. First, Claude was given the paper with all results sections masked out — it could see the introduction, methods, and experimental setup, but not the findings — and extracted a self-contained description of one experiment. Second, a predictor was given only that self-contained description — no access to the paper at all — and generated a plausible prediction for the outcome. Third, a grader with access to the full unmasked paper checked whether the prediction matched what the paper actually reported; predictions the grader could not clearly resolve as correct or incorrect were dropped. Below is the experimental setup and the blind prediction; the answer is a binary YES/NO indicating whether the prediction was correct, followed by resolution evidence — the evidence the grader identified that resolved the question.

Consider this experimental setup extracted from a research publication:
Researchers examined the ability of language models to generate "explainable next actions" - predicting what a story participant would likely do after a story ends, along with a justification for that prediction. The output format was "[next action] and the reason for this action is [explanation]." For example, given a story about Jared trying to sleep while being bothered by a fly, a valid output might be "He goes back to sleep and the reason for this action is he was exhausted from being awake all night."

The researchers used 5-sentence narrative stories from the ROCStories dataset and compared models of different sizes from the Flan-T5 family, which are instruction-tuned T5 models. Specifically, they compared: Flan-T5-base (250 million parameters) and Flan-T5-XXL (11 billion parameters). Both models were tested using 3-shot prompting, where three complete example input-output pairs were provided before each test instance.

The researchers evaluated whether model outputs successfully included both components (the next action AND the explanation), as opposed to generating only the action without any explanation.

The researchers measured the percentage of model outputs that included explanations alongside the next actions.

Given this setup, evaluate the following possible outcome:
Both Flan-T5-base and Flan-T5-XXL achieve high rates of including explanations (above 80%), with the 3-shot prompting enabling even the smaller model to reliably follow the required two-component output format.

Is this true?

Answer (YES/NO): NO